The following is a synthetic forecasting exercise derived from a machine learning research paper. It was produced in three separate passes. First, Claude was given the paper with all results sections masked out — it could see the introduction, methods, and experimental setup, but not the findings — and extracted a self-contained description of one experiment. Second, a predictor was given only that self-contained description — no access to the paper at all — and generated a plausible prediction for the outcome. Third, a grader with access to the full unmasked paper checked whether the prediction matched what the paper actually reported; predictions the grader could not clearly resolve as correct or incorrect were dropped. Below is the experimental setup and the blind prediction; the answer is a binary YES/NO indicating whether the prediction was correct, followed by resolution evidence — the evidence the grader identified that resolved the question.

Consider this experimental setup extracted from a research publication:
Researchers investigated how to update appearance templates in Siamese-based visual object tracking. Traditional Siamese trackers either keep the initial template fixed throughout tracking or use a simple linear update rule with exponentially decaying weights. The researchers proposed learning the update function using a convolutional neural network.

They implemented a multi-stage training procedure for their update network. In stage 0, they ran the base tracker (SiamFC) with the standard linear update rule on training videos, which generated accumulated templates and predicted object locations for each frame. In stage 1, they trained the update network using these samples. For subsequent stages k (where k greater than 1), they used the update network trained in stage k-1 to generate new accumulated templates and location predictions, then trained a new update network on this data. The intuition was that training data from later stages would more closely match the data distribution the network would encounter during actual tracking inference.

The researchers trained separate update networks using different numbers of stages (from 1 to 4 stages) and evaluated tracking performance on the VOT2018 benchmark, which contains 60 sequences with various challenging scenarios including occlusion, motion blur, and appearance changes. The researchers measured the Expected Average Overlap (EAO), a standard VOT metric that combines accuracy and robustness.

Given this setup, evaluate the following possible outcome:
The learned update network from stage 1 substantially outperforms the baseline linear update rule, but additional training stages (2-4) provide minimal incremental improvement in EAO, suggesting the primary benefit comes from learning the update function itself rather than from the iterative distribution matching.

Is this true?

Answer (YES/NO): NO